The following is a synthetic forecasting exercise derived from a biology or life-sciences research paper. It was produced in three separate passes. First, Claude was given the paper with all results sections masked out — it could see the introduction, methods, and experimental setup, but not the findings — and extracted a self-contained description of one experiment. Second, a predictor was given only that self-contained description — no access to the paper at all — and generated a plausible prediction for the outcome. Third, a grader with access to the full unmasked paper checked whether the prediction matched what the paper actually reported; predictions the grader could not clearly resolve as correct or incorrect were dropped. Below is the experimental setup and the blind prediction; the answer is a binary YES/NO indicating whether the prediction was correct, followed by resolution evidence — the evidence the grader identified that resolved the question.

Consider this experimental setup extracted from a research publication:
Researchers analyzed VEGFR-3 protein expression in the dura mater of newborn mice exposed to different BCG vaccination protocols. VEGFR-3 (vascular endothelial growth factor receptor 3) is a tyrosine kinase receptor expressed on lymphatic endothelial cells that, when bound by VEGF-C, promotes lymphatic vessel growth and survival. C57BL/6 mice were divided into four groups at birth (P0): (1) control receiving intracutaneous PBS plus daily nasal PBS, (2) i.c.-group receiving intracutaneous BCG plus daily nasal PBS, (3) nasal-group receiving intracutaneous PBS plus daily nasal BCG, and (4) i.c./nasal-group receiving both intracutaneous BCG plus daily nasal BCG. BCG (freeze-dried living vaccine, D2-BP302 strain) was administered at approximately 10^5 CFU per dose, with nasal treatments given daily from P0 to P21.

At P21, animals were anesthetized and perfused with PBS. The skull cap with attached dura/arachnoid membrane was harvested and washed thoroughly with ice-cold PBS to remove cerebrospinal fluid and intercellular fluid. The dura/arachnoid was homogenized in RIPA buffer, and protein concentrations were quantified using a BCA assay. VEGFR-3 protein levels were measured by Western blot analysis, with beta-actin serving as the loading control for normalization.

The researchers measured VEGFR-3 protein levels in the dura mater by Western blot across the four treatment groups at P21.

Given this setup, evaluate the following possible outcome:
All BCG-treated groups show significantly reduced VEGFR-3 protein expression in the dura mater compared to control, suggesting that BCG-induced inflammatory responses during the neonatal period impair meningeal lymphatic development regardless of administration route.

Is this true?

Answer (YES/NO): NO